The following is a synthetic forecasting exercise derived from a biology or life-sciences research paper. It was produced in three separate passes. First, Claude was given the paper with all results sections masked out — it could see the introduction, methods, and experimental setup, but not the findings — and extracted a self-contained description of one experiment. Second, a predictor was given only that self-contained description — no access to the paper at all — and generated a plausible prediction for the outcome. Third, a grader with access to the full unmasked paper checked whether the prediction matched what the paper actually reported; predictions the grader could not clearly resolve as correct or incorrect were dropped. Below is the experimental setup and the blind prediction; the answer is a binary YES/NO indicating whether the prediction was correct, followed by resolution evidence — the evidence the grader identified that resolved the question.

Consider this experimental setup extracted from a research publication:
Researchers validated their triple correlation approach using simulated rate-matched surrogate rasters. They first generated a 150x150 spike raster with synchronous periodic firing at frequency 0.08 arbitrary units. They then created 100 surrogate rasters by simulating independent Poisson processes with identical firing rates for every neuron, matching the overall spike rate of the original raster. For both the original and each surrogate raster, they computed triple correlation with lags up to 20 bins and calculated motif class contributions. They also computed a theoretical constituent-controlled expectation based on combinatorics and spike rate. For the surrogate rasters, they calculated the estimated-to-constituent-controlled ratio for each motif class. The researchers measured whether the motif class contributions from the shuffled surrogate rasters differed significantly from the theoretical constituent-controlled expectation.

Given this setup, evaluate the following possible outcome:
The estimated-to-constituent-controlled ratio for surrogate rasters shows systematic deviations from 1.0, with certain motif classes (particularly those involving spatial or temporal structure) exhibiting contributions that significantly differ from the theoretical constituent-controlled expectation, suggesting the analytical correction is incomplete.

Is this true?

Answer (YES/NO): NO